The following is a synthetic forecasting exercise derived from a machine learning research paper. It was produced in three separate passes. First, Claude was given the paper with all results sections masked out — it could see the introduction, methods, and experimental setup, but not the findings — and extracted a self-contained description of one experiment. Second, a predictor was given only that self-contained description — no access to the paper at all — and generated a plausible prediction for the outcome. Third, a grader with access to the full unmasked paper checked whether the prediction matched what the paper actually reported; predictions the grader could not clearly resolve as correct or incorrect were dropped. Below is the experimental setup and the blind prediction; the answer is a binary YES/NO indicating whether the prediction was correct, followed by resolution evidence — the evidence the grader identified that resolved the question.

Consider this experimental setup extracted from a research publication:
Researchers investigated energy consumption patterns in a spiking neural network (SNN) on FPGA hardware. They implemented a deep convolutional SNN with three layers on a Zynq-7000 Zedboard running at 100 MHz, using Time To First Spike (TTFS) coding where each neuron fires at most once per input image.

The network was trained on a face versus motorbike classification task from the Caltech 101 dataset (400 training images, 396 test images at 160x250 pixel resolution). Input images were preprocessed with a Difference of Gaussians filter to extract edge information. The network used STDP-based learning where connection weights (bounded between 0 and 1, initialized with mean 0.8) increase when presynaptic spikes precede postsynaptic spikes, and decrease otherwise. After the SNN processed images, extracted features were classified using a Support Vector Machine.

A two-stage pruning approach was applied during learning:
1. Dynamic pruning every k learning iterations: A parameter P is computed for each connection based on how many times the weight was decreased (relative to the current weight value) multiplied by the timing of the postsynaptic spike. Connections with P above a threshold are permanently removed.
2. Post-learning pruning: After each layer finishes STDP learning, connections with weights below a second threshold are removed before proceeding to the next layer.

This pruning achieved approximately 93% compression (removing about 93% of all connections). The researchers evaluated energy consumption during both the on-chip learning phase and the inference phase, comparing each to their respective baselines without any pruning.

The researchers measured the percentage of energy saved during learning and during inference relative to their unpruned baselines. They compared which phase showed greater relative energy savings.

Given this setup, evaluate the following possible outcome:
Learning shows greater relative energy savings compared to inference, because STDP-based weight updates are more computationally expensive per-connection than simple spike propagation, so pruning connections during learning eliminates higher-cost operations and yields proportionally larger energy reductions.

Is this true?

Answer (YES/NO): NO